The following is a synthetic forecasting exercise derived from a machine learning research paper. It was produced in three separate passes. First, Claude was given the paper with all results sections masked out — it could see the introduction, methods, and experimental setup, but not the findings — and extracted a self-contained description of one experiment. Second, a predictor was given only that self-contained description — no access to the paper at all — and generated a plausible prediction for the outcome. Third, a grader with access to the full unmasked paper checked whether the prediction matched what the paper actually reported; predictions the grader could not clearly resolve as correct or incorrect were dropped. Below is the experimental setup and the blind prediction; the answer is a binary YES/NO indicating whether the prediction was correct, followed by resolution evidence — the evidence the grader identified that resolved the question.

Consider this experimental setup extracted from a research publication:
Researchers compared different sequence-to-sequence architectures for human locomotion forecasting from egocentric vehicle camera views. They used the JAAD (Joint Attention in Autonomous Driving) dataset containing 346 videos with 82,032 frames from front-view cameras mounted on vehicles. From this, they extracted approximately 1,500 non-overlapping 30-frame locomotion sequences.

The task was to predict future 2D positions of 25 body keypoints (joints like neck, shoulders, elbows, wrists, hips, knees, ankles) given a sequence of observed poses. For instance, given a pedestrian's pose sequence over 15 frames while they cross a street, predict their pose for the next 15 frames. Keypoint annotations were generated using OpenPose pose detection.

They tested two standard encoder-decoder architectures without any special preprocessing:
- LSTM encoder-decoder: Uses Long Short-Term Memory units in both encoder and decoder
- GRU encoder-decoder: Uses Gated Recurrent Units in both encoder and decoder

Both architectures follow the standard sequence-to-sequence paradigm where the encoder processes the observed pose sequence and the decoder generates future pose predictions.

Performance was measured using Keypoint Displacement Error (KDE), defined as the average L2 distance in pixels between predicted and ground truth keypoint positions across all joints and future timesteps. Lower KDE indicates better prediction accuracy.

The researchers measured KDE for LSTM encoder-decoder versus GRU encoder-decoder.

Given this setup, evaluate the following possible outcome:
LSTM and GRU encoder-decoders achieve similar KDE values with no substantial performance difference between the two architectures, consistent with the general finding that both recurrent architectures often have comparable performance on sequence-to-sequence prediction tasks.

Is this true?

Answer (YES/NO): YES